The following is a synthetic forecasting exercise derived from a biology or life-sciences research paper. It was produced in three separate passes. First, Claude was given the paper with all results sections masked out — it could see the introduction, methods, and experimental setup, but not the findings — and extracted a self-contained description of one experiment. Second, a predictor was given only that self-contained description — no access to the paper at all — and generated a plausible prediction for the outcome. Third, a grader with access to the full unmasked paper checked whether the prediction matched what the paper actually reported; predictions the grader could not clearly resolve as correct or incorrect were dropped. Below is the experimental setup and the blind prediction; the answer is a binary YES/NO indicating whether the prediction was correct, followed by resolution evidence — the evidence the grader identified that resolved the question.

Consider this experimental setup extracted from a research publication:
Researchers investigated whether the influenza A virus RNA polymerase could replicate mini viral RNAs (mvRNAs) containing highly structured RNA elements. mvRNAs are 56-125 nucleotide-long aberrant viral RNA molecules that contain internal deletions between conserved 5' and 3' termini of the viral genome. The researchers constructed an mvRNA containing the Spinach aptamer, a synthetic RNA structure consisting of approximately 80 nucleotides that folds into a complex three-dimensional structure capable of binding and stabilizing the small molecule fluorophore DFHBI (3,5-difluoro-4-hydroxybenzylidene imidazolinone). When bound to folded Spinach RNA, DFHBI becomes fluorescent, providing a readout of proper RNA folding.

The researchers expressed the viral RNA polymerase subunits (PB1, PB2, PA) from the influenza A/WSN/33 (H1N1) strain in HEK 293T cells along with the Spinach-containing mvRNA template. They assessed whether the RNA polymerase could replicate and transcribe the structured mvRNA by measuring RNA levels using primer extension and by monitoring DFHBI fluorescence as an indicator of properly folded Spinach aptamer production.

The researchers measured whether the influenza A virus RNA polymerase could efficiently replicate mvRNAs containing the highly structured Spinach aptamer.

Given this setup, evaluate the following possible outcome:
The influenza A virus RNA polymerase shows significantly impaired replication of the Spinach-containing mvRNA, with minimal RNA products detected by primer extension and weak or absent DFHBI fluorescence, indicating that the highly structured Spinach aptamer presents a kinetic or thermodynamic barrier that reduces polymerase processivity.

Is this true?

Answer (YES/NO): NO